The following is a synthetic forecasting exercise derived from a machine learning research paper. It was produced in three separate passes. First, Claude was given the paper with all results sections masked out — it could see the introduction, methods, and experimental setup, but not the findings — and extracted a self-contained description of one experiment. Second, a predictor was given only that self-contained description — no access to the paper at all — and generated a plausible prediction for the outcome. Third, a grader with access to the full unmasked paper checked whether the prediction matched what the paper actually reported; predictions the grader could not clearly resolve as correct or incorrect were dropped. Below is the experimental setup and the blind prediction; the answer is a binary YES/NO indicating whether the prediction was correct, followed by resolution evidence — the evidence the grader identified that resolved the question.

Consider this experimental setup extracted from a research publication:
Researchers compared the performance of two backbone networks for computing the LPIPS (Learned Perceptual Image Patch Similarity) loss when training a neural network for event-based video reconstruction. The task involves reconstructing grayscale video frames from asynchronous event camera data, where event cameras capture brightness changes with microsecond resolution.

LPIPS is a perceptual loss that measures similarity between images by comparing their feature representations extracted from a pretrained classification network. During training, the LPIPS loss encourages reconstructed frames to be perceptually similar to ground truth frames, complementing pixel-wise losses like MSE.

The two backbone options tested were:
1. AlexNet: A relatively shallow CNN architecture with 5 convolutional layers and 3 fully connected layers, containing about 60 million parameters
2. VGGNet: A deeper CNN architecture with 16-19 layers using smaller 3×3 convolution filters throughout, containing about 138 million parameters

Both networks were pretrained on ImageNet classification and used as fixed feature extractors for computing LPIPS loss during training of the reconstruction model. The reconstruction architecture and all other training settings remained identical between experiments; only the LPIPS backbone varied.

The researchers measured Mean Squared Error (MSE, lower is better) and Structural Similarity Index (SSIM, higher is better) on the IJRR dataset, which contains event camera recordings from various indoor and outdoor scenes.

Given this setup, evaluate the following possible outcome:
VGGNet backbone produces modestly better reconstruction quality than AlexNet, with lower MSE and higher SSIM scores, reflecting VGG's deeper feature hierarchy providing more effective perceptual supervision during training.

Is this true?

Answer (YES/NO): YES